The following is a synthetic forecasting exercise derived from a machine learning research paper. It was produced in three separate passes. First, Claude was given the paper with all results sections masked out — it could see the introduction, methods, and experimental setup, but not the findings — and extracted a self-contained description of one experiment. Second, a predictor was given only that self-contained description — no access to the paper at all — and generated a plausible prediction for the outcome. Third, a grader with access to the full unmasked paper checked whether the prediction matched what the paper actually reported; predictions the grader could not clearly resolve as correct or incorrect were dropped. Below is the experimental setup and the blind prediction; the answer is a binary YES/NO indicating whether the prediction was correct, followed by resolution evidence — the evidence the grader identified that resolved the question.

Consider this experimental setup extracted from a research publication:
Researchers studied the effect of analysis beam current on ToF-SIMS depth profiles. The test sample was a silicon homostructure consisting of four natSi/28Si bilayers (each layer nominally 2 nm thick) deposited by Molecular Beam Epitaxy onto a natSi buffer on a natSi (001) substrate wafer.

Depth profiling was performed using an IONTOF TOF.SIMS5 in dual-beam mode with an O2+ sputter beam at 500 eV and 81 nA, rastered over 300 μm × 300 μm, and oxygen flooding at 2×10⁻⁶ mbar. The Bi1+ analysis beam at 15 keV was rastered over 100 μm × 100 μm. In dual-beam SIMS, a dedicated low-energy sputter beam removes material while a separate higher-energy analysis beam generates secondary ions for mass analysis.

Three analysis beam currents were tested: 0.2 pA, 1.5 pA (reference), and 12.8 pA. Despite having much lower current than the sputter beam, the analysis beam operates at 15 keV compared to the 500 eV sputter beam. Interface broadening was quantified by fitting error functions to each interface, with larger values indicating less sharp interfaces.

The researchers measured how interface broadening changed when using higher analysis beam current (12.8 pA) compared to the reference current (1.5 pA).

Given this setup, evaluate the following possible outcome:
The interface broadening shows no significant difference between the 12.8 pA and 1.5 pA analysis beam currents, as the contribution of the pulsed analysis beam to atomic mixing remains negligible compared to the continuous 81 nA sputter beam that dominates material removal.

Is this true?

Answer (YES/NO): NO